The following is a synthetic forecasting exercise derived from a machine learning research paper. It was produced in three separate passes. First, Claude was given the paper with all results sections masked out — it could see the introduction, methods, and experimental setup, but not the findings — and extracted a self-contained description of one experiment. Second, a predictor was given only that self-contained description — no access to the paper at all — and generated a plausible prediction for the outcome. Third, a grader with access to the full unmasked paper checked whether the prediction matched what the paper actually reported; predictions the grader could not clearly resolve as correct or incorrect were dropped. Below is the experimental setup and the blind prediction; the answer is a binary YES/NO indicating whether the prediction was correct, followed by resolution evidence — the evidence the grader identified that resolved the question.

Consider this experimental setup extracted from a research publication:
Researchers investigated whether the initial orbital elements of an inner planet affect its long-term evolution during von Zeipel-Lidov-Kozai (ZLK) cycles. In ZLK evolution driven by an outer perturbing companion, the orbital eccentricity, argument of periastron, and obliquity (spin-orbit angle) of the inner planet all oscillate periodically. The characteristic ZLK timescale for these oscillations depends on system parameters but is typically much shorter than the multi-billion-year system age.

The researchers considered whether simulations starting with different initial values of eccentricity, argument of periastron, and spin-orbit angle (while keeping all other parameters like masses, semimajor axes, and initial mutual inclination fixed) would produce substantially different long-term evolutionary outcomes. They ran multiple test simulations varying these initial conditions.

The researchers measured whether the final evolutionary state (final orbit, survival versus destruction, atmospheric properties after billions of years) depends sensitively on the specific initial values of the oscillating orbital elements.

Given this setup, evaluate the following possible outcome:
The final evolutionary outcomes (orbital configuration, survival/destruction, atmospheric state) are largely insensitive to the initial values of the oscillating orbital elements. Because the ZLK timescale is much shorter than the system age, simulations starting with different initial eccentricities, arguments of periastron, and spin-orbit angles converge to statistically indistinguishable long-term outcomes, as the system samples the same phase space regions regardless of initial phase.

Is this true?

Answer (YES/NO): YES